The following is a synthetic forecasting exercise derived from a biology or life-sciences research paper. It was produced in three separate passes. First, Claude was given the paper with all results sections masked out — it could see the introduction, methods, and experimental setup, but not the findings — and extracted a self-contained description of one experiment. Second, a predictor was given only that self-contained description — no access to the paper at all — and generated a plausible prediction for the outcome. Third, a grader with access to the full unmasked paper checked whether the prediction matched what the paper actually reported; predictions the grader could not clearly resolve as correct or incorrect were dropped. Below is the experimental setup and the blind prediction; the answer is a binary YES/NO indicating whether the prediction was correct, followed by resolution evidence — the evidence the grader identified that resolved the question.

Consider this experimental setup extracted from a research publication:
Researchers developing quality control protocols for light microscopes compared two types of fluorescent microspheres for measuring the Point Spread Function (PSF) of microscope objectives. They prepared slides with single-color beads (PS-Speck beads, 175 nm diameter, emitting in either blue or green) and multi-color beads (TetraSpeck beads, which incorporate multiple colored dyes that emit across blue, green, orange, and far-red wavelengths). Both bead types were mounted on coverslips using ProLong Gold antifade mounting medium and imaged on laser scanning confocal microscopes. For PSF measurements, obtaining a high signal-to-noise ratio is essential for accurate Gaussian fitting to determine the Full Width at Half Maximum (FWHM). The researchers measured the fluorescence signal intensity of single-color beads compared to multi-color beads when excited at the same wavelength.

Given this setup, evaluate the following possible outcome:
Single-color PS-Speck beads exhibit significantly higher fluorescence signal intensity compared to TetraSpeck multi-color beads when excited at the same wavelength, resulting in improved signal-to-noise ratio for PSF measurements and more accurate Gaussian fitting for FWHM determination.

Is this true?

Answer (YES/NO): YES